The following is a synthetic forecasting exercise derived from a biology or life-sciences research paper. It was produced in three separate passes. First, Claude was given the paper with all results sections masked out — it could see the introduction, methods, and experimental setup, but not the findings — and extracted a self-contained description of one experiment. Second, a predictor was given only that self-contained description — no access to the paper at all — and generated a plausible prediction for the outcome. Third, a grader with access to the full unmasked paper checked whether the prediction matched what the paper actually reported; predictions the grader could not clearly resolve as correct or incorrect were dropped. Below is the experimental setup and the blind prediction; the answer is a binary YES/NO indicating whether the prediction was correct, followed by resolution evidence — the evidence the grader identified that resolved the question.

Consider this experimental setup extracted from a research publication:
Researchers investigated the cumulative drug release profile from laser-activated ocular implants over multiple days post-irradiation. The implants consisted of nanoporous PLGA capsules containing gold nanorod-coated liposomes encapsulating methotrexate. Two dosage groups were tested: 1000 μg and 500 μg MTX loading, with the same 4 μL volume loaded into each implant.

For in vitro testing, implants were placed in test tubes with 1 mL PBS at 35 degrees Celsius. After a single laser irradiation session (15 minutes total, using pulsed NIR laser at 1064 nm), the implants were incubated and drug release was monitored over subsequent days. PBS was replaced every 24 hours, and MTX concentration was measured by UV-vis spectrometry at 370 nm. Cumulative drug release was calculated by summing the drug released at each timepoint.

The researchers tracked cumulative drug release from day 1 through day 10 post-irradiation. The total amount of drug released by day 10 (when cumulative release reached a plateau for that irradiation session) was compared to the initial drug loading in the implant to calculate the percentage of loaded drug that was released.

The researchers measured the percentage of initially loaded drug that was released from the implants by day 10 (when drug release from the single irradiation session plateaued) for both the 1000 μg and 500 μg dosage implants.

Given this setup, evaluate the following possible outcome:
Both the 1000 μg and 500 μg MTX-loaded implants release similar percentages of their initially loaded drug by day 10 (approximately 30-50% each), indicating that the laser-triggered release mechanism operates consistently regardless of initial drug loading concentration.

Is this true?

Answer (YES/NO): NO